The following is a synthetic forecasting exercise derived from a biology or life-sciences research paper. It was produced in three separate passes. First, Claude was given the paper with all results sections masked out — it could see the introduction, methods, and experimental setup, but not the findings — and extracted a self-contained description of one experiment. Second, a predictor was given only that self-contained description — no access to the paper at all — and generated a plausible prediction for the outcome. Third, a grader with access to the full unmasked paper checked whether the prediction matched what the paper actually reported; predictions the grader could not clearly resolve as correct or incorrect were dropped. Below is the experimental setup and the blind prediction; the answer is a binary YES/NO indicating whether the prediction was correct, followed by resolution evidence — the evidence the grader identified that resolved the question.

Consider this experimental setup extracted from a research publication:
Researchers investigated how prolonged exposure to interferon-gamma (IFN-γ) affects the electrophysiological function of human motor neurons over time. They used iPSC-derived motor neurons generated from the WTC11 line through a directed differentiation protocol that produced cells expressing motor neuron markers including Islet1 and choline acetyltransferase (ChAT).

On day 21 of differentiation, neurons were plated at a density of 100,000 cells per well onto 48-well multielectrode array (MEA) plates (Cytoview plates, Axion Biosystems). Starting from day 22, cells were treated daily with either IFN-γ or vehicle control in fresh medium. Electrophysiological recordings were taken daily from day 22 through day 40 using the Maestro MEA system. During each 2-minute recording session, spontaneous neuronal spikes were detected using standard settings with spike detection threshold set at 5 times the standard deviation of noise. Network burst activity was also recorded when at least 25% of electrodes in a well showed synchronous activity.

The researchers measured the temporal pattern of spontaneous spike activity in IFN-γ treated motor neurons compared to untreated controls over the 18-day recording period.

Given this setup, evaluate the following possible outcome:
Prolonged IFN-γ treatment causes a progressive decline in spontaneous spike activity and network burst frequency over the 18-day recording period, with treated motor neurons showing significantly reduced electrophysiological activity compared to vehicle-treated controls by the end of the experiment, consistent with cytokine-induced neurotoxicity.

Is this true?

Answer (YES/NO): NO